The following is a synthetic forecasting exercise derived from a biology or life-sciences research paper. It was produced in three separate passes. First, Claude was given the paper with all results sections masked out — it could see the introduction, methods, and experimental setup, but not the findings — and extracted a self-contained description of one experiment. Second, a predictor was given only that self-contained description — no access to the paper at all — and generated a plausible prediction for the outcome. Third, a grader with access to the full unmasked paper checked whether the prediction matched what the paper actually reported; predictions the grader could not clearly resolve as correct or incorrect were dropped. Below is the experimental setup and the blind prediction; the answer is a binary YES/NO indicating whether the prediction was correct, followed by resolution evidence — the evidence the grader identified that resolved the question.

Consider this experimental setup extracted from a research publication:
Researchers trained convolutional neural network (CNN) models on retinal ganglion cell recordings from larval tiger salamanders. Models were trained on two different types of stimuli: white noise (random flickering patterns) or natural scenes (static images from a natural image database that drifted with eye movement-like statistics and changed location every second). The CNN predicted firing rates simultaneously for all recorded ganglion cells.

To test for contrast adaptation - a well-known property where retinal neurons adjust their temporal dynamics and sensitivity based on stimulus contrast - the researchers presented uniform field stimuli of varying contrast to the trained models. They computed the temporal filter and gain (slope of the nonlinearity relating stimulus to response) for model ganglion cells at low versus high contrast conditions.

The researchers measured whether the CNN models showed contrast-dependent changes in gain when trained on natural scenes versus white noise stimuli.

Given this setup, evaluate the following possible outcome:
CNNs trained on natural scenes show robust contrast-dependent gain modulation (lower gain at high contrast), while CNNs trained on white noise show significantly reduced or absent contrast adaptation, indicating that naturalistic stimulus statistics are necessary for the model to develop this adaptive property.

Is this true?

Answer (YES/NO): YES